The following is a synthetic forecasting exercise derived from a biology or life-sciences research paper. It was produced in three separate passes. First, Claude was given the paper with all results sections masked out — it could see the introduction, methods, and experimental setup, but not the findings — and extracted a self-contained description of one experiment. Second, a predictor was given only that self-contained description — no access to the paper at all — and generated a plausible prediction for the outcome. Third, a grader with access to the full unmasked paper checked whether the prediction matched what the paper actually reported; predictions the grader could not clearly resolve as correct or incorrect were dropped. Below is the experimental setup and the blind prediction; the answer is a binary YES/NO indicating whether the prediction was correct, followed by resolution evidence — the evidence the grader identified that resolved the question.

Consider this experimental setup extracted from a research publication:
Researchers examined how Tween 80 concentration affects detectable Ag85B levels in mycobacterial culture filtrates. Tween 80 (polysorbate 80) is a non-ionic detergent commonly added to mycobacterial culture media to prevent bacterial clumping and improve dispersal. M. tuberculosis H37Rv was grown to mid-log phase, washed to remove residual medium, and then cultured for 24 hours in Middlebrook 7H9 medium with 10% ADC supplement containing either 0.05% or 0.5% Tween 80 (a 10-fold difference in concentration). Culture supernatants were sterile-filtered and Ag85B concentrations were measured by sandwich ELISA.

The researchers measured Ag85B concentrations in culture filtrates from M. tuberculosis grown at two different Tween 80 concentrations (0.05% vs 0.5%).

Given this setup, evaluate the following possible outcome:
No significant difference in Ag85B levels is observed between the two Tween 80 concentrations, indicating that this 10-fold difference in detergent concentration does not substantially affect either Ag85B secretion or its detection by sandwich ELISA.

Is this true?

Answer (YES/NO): YES